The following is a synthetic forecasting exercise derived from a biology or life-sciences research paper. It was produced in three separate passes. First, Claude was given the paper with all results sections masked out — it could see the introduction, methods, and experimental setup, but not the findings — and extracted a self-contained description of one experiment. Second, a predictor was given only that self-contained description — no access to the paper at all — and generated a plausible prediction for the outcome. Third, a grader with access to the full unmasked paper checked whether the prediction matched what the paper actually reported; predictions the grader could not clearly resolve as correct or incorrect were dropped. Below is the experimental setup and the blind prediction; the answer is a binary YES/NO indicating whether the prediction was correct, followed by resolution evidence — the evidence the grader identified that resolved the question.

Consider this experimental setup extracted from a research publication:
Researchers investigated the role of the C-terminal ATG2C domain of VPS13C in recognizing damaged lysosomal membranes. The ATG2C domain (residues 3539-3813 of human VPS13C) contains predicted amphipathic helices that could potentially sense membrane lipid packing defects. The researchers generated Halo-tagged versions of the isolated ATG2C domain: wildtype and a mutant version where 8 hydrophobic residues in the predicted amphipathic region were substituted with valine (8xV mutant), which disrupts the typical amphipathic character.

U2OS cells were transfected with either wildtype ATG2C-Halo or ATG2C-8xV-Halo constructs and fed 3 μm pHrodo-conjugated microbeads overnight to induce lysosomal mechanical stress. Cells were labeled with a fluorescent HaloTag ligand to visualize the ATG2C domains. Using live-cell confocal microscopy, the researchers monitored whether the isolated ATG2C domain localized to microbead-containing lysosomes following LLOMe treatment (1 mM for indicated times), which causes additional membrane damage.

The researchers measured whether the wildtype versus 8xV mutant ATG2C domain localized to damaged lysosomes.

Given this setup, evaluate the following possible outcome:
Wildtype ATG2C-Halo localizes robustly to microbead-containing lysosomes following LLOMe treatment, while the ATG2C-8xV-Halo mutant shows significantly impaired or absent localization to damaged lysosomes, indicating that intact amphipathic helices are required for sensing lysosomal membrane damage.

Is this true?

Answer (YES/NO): NO